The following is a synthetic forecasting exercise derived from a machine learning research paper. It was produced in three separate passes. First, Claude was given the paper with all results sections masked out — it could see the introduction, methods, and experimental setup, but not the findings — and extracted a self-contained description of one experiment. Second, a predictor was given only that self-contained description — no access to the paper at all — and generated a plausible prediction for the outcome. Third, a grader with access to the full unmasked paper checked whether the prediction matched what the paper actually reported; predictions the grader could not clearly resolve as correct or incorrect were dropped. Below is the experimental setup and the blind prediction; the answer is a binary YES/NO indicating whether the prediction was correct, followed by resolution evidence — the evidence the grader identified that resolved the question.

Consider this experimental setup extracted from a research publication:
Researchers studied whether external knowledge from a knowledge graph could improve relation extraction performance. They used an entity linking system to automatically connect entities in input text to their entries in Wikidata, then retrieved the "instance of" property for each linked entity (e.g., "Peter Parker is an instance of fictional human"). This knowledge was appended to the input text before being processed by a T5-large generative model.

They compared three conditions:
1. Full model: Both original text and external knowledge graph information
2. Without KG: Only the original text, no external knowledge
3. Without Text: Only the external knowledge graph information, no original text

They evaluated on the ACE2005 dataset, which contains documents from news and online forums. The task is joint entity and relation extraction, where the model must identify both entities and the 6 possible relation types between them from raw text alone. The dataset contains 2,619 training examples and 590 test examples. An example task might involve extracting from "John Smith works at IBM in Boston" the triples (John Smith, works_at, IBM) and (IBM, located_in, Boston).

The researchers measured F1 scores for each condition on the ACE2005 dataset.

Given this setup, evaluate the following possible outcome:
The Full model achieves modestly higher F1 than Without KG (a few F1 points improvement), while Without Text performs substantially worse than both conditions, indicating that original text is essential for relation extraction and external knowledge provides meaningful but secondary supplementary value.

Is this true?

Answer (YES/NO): NO